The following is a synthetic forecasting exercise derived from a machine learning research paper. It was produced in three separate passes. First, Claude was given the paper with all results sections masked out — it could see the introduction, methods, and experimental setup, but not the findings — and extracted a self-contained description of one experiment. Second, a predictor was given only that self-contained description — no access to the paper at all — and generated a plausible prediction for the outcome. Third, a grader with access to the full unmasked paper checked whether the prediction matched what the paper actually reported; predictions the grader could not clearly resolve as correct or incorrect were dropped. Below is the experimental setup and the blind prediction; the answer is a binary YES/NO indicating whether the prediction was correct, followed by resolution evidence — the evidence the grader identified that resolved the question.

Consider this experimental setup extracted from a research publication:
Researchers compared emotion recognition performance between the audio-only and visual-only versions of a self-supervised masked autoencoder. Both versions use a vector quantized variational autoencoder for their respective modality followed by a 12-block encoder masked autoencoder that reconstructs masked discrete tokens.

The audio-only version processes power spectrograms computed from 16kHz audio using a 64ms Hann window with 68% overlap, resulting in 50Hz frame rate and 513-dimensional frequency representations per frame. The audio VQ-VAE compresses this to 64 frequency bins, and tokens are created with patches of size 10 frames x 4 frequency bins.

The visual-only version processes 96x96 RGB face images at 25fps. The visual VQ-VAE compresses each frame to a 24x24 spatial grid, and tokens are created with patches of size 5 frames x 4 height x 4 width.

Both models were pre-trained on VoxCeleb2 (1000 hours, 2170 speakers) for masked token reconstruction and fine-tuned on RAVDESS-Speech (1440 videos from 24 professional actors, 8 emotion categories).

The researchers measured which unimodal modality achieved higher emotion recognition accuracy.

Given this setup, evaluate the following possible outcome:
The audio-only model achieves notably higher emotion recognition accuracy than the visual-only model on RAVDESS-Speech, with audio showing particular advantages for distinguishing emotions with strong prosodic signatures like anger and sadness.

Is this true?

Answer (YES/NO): NO